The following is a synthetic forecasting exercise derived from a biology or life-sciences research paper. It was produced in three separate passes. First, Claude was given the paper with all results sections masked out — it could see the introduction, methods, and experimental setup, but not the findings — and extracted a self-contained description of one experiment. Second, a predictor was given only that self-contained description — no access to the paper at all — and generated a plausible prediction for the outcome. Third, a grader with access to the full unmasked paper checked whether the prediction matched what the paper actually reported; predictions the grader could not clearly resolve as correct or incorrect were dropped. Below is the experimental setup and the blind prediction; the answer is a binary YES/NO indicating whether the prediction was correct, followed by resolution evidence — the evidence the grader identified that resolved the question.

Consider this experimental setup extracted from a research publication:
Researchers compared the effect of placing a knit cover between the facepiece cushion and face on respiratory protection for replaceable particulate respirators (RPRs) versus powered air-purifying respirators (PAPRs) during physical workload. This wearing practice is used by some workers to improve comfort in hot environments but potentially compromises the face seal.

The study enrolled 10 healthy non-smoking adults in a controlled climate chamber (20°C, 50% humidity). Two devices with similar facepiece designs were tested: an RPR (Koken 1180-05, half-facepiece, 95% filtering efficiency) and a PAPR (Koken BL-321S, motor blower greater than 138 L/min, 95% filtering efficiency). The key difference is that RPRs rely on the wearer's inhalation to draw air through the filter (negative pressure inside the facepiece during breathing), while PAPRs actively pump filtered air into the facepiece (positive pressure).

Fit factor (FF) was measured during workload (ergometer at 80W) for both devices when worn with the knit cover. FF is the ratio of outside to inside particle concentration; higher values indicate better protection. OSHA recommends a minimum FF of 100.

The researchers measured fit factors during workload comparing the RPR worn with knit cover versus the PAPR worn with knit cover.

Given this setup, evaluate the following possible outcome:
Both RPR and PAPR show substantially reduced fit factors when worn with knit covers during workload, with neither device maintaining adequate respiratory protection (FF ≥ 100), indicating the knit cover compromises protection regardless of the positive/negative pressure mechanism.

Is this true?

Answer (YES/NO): NO